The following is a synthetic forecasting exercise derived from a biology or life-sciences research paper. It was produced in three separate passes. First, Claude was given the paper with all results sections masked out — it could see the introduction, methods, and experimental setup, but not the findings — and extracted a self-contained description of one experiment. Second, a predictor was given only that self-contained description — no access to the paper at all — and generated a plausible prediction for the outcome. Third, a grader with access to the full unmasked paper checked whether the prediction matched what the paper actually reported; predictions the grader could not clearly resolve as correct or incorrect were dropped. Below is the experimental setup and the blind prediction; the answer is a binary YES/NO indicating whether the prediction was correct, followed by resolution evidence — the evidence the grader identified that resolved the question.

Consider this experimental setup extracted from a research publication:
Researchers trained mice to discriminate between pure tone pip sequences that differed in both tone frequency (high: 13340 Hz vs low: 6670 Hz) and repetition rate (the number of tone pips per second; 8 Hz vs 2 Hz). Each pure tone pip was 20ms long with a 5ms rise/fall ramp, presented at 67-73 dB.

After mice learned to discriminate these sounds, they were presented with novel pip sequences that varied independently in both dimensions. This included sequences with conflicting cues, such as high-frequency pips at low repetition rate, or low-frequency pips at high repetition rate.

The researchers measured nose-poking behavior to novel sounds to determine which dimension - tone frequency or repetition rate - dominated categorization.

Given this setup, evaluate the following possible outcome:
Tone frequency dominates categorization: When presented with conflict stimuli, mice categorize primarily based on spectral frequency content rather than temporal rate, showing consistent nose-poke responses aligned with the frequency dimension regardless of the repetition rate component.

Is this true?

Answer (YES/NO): YES